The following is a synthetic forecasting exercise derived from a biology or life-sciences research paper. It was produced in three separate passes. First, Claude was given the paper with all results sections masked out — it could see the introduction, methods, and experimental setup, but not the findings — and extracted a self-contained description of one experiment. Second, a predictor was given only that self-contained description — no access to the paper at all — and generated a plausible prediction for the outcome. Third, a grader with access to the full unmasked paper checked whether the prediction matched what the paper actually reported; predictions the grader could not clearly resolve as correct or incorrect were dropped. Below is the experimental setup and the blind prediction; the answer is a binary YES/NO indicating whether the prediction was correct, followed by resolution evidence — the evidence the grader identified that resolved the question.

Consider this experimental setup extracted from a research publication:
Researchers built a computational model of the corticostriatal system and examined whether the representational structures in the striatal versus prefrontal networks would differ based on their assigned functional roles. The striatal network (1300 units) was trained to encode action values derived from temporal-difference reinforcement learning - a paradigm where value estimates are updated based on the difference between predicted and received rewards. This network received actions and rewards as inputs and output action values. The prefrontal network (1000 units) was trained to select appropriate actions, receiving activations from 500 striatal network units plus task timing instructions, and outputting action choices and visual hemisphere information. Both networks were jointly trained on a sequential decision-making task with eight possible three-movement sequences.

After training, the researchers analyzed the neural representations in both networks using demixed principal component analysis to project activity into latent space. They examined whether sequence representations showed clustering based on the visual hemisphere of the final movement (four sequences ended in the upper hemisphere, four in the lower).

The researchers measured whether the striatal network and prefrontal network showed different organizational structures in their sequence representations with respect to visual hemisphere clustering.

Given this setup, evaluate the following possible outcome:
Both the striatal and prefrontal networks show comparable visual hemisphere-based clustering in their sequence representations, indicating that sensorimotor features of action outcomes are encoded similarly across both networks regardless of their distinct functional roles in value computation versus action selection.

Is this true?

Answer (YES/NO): NO